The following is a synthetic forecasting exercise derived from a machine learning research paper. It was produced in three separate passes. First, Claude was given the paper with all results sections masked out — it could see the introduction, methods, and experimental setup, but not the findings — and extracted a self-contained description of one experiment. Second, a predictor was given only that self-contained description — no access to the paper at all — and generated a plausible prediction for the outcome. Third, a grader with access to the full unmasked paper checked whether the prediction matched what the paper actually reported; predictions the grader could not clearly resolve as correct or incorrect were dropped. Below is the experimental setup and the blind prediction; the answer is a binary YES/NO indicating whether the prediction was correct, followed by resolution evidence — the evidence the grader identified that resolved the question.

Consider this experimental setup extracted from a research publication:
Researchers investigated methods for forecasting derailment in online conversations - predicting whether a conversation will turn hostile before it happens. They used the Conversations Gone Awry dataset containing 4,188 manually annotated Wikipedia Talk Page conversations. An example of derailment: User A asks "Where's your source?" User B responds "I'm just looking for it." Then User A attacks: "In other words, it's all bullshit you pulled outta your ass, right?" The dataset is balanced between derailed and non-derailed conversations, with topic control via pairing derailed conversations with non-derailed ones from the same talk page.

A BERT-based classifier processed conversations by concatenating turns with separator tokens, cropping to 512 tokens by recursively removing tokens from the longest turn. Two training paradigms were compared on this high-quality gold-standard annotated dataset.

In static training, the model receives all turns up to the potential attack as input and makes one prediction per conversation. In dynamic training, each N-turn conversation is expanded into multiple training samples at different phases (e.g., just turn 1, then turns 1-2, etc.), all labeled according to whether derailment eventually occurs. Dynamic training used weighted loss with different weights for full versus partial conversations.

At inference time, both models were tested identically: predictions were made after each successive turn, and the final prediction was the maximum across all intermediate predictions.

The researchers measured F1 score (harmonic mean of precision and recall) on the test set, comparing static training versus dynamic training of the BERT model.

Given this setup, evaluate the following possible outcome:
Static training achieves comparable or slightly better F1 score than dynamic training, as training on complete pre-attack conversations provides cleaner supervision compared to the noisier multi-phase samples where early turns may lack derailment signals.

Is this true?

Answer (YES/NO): YES